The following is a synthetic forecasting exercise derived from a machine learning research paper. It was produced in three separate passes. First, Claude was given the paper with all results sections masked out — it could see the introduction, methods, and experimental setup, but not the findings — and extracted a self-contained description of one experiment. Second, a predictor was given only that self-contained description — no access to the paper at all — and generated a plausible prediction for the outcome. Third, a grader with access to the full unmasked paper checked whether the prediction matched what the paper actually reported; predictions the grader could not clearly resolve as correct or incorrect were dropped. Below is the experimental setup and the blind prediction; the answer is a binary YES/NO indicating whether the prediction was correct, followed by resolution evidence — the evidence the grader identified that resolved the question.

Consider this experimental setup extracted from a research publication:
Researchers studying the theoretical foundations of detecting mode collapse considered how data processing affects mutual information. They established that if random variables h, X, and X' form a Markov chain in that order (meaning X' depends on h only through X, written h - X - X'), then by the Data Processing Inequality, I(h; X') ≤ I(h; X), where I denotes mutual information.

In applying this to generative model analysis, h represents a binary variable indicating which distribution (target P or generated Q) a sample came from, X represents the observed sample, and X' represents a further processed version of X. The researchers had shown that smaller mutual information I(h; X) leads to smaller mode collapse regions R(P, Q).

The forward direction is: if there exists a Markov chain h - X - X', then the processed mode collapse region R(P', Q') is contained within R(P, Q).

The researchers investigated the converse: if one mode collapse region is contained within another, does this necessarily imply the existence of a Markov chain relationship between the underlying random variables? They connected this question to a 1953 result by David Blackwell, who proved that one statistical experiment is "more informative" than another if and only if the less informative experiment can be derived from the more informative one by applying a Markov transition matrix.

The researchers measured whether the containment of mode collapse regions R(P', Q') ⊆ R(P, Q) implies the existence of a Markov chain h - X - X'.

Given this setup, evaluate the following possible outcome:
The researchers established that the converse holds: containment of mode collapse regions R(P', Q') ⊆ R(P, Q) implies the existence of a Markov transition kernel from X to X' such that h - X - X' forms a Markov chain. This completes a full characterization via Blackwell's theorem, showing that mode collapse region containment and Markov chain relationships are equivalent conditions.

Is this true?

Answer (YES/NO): YES